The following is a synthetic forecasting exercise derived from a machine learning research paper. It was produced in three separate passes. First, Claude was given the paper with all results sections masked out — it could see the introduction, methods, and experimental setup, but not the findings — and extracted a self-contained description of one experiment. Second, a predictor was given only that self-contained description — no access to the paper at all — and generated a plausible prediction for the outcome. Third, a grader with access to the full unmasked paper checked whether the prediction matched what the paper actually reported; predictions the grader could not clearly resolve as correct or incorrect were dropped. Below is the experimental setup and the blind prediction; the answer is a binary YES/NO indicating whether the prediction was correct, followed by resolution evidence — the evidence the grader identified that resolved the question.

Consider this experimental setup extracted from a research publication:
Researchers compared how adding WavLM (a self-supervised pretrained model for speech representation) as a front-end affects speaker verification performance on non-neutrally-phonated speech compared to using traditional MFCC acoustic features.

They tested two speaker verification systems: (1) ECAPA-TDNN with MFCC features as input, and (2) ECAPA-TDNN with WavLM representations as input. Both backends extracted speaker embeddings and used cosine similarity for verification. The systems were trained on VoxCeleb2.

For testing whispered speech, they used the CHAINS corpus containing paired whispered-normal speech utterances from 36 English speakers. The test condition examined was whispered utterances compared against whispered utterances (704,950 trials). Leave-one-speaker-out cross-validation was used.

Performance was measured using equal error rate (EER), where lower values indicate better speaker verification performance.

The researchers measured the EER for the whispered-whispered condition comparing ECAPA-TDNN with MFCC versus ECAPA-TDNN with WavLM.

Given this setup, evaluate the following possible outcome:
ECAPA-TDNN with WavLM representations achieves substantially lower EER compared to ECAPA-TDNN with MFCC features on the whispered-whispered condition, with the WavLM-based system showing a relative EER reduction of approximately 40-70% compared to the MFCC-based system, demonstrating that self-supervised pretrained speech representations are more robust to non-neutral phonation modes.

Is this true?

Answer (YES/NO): NO